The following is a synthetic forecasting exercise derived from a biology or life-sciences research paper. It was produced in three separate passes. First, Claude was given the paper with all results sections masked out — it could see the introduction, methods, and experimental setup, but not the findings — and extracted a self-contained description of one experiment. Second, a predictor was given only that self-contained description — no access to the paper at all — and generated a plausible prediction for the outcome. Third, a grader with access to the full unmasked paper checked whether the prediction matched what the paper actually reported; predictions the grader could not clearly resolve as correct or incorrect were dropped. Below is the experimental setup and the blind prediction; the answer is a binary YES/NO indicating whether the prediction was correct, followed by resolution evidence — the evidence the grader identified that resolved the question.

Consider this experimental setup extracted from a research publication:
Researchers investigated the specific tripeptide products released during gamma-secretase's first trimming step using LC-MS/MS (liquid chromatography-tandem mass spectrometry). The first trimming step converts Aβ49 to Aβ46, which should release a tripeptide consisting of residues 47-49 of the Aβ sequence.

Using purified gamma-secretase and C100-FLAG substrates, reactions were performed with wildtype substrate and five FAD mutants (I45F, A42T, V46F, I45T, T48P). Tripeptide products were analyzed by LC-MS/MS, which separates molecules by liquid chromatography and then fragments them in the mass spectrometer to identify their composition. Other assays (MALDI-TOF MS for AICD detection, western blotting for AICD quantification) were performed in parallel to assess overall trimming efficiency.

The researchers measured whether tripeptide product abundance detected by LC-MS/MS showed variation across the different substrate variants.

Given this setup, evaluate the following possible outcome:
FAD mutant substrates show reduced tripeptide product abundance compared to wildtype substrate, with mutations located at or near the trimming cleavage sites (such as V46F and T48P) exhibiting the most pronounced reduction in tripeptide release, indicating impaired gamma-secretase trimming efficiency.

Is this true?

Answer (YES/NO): NO